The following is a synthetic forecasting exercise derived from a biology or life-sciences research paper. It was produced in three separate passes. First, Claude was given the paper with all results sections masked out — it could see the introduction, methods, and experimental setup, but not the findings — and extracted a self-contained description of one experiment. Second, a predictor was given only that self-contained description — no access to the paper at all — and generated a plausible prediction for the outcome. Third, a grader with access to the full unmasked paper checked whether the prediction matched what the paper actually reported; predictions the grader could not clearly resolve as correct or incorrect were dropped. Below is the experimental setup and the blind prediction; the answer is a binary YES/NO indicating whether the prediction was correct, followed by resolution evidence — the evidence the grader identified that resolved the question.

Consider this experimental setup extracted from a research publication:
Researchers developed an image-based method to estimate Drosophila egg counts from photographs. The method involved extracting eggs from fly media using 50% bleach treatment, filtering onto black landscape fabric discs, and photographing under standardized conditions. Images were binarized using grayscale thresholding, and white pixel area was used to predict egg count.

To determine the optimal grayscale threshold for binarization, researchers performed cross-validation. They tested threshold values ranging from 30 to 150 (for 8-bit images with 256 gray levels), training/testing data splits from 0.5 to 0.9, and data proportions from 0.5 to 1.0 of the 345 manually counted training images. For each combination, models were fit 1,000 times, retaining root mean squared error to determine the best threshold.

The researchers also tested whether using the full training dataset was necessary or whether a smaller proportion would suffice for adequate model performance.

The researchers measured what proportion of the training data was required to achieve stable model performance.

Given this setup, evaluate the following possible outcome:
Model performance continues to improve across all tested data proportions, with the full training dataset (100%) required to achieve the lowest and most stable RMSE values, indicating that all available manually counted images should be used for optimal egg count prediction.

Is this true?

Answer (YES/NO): NO